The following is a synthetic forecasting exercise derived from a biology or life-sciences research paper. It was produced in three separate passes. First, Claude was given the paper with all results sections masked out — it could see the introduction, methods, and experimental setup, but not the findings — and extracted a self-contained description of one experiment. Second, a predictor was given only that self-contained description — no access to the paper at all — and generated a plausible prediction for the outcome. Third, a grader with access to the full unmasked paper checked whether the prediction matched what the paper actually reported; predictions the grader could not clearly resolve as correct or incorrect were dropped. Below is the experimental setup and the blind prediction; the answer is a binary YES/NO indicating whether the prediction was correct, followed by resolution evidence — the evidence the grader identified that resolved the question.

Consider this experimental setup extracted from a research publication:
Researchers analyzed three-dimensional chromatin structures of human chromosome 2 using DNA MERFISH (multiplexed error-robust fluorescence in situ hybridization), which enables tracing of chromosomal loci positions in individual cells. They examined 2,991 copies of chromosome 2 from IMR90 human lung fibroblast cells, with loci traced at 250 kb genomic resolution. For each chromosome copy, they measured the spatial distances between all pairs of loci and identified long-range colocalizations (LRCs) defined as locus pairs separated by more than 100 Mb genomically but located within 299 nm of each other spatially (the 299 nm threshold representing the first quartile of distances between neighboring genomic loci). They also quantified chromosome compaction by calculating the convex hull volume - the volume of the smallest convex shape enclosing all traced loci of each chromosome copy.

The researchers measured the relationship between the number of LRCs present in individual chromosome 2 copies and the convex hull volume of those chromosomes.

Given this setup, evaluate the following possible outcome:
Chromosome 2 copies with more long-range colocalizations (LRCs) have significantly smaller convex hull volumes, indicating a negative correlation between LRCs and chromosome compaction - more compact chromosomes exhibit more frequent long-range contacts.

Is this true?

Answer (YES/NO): YES